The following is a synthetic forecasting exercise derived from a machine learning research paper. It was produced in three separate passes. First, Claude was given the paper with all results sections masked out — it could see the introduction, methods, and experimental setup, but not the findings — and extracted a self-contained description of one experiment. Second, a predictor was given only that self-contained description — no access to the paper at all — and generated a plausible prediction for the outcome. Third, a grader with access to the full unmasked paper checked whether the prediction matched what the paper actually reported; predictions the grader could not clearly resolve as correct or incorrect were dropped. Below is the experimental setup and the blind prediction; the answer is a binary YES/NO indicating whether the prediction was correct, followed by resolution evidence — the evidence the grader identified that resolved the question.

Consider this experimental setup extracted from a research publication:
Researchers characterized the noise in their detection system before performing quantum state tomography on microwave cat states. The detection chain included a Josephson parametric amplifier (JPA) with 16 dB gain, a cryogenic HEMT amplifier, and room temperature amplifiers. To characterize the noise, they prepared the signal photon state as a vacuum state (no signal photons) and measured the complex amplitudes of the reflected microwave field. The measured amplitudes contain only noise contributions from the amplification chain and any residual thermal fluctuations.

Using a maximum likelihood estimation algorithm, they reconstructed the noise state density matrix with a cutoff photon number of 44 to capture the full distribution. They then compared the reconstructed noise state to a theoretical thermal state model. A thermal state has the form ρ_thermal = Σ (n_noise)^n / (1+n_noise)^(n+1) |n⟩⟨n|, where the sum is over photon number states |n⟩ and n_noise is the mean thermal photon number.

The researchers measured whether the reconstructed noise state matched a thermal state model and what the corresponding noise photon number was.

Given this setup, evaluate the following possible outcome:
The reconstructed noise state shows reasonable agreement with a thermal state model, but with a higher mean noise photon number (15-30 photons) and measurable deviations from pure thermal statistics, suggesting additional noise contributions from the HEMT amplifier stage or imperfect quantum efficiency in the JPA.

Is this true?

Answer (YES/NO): NO